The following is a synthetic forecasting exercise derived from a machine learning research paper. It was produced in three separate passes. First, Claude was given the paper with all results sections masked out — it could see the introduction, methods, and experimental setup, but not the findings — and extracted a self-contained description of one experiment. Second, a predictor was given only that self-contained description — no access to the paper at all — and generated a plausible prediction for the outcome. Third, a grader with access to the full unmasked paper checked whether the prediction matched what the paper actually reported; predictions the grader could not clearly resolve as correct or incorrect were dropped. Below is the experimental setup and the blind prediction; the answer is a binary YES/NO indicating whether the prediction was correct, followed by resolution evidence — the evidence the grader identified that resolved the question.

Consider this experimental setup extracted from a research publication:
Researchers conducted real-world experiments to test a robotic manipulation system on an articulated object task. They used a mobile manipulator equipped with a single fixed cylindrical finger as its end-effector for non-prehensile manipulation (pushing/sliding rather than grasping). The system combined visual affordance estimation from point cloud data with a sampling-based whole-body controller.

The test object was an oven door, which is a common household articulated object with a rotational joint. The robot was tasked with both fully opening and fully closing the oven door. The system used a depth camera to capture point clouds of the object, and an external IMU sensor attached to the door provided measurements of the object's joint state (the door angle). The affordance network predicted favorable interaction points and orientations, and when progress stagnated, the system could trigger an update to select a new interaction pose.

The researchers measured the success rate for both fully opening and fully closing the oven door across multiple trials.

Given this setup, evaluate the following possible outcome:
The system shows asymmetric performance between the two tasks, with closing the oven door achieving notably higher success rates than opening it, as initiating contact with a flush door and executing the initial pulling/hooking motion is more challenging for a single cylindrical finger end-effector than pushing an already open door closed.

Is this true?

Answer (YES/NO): NO